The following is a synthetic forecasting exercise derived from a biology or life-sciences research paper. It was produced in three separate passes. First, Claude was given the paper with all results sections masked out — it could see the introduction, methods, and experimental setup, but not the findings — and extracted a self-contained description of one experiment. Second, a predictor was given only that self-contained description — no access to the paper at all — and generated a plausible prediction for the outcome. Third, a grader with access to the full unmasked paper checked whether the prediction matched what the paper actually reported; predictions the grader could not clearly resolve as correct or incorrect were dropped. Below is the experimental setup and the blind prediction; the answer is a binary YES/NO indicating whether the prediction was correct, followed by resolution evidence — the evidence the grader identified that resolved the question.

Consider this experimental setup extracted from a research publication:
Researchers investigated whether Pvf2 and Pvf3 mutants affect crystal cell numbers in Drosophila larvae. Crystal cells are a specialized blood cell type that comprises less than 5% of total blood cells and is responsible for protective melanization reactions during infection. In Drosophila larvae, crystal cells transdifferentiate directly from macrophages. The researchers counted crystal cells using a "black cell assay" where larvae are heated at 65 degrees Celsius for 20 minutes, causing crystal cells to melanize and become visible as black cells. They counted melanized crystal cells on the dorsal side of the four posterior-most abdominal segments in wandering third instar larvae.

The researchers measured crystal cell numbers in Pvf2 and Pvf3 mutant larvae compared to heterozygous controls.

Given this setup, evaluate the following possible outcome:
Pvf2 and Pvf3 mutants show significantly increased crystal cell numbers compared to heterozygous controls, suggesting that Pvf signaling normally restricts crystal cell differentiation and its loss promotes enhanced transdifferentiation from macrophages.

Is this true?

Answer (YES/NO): NO